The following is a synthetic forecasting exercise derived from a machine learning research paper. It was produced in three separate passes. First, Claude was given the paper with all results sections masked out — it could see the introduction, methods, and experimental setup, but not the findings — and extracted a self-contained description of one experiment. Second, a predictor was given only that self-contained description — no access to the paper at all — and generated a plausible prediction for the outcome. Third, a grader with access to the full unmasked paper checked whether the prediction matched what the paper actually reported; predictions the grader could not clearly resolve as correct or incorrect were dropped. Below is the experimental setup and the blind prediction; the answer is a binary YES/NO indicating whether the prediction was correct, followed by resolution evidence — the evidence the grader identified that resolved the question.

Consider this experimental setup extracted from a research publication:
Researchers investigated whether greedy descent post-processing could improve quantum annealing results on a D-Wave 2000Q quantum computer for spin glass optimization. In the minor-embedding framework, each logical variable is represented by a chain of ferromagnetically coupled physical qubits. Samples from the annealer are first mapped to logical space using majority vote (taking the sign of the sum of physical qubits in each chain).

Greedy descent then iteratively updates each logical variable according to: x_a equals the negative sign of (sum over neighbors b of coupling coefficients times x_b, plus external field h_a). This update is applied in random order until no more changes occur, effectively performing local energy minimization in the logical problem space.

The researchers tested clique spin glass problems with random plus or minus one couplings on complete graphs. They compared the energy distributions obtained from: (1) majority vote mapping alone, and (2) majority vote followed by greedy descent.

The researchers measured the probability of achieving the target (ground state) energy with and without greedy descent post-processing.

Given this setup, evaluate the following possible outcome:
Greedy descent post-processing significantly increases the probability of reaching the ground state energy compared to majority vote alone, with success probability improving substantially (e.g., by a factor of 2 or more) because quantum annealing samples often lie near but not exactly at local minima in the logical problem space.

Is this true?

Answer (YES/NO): YES